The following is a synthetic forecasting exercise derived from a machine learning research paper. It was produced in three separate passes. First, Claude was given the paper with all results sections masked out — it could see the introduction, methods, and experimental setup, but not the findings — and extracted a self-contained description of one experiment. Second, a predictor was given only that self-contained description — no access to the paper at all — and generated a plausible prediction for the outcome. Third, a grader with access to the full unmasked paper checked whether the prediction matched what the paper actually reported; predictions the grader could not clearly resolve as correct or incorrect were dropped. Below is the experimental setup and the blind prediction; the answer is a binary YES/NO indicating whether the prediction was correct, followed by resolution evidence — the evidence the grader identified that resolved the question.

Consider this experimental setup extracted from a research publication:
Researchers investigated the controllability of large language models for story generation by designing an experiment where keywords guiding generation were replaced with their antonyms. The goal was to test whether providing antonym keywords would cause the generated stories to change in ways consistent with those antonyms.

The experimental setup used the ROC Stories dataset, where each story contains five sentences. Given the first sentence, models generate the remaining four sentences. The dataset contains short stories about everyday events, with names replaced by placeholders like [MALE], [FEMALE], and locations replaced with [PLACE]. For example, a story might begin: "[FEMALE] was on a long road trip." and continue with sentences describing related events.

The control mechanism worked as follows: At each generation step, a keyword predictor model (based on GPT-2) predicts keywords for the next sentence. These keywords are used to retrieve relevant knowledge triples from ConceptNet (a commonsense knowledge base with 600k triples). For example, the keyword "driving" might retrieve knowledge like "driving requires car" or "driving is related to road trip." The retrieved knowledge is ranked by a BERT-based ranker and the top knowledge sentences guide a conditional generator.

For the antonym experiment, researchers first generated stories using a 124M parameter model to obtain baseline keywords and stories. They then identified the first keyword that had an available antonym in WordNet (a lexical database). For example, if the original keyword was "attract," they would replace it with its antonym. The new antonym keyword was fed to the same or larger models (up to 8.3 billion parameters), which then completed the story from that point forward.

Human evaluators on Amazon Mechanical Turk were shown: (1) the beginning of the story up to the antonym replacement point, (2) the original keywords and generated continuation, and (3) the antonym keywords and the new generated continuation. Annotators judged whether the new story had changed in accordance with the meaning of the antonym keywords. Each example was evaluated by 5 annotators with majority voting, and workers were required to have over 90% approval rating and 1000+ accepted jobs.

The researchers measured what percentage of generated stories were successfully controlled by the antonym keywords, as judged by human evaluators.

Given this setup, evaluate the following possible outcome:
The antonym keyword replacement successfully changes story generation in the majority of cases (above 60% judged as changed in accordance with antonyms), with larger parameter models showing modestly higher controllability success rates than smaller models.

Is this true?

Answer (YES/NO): YES